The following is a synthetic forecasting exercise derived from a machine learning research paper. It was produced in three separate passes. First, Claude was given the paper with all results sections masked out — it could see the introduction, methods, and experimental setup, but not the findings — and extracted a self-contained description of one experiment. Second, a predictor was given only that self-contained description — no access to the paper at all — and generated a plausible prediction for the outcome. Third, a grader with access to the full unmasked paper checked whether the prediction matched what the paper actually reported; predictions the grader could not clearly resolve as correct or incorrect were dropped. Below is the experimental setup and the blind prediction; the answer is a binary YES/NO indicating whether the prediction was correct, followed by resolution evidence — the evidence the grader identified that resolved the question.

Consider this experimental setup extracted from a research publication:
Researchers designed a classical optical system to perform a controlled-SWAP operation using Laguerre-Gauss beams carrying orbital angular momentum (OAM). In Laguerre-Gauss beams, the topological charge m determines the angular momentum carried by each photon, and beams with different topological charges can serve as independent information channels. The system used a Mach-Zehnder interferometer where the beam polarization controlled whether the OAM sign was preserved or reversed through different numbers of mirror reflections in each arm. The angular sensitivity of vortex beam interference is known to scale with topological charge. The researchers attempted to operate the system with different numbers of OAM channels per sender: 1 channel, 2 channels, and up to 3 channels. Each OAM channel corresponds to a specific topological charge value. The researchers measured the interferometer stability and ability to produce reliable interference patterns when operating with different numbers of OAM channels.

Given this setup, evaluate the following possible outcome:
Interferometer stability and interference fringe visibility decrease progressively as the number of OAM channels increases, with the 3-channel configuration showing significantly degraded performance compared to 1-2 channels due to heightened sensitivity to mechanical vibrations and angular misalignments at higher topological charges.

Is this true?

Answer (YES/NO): YES